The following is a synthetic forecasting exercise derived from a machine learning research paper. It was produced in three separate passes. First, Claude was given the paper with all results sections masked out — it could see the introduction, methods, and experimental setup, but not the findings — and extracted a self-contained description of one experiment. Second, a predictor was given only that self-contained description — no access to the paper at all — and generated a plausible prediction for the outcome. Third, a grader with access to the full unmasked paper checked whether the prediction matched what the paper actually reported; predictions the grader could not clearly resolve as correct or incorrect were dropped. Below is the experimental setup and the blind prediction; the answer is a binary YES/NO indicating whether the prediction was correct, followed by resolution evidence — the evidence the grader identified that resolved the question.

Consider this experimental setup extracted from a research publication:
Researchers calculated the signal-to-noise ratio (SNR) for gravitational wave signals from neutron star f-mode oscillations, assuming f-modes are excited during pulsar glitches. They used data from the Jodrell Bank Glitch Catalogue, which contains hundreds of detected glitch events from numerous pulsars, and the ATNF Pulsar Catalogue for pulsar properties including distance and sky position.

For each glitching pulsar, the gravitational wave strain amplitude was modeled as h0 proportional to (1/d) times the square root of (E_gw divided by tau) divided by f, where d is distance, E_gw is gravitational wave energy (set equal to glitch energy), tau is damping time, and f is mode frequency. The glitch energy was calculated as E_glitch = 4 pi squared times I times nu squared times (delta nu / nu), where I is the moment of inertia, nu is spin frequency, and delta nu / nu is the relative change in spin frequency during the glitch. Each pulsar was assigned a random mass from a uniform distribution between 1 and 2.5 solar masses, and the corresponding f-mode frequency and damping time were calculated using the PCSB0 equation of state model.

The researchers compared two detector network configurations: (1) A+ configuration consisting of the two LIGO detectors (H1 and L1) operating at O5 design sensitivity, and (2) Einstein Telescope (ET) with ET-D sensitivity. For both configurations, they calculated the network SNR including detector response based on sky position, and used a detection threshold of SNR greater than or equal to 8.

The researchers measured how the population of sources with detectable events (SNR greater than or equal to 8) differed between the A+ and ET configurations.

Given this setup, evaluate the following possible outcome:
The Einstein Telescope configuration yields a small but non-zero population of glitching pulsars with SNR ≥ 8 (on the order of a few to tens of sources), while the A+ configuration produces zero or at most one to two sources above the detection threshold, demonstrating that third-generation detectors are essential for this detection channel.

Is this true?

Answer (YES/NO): NO